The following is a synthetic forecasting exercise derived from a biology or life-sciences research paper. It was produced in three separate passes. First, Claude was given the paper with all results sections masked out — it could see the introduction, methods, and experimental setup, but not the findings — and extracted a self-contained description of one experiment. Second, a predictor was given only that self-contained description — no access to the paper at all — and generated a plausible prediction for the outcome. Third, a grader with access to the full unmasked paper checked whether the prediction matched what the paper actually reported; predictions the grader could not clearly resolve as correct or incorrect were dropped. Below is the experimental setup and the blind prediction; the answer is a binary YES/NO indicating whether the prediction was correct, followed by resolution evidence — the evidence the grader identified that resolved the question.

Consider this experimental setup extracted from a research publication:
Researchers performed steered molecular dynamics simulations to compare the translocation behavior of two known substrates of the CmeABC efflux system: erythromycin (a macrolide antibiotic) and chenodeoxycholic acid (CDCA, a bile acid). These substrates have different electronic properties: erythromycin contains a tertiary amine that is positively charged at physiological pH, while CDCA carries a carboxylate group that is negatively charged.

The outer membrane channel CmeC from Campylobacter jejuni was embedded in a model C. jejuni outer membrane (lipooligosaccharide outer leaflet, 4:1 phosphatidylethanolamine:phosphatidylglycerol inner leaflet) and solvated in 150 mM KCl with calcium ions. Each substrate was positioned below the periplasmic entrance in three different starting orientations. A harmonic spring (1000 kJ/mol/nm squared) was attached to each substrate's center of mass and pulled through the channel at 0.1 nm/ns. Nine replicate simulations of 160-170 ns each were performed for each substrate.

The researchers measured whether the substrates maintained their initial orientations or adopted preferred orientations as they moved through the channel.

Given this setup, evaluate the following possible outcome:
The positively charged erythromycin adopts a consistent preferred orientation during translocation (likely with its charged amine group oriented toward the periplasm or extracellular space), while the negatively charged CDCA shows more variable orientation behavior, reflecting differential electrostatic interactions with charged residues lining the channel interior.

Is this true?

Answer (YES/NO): NO